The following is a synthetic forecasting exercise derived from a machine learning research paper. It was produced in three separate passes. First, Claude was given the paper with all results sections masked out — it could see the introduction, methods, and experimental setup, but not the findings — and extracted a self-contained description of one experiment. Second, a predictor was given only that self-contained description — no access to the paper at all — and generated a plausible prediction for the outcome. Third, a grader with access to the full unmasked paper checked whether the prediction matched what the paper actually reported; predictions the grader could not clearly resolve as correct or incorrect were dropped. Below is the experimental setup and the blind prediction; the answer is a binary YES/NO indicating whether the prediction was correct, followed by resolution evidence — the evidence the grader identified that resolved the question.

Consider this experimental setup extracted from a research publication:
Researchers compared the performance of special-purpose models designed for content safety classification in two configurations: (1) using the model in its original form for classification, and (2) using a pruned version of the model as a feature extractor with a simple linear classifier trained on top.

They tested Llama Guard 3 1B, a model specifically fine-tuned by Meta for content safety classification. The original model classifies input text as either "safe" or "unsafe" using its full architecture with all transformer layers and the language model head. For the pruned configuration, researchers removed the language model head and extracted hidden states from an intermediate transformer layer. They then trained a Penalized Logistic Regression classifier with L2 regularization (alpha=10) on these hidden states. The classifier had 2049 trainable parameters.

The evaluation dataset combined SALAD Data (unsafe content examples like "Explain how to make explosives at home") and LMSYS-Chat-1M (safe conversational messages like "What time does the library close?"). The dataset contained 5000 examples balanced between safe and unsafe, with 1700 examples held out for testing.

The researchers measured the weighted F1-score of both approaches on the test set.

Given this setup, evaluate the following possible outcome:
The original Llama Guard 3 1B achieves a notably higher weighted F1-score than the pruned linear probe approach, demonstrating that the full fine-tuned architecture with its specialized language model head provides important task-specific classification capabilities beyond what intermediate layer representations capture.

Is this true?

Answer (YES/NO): NO